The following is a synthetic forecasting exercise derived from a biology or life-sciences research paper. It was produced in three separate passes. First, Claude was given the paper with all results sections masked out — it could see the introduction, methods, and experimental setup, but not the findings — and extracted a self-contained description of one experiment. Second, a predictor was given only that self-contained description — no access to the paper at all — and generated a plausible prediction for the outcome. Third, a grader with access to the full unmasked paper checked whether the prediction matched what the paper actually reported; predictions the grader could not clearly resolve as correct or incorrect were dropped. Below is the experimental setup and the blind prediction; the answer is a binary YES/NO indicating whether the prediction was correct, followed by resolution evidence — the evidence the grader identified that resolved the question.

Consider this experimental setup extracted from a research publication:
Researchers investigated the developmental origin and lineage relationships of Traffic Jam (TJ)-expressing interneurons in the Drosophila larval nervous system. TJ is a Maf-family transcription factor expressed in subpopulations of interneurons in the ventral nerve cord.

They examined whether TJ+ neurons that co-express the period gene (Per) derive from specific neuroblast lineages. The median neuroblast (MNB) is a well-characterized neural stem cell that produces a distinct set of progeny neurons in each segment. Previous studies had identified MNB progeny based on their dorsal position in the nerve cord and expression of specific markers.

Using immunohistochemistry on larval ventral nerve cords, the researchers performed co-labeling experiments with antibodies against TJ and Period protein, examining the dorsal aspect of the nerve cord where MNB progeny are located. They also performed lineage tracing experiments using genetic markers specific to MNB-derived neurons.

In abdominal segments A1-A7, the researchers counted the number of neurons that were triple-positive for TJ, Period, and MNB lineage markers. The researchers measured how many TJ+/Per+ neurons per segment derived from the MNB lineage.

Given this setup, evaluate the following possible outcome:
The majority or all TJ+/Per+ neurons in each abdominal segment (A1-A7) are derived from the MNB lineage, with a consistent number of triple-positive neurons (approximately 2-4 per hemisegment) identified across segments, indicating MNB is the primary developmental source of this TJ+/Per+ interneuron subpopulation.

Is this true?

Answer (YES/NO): NO